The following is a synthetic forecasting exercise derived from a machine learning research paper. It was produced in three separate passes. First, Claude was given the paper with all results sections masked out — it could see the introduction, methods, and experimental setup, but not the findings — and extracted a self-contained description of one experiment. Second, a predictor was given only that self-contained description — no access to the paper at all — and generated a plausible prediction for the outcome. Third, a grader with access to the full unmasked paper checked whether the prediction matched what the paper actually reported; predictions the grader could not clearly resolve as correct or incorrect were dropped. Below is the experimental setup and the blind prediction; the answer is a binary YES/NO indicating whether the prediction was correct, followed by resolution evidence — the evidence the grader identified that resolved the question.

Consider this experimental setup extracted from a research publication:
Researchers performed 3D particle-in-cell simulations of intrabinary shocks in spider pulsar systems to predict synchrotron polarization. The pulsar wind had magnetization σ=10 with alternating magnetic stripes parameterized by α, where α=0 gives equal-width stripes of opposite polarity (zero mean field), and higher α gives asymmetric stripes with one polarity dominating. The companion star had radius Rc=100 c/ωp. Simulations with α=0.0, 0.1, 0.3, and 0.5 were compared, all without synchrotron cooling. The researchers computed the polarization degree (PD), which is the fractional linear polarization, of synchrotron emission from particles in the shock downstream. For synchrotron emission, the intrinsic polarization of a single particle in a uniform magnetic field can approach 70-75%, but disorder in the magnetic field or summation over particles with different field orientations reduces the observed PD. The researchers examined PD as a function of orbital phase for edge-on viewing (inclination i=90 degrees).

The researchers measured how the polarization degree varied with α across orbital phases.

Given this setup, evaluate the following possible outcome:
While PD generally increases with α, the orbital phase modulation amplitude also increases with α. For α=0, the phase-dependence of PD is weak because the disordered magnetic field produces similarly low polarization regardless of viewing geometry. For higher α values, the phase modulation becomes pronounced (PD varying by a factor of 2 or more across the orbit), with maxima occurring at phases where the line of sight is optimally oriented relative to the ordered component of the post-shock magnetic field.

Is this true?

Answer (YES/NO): NO